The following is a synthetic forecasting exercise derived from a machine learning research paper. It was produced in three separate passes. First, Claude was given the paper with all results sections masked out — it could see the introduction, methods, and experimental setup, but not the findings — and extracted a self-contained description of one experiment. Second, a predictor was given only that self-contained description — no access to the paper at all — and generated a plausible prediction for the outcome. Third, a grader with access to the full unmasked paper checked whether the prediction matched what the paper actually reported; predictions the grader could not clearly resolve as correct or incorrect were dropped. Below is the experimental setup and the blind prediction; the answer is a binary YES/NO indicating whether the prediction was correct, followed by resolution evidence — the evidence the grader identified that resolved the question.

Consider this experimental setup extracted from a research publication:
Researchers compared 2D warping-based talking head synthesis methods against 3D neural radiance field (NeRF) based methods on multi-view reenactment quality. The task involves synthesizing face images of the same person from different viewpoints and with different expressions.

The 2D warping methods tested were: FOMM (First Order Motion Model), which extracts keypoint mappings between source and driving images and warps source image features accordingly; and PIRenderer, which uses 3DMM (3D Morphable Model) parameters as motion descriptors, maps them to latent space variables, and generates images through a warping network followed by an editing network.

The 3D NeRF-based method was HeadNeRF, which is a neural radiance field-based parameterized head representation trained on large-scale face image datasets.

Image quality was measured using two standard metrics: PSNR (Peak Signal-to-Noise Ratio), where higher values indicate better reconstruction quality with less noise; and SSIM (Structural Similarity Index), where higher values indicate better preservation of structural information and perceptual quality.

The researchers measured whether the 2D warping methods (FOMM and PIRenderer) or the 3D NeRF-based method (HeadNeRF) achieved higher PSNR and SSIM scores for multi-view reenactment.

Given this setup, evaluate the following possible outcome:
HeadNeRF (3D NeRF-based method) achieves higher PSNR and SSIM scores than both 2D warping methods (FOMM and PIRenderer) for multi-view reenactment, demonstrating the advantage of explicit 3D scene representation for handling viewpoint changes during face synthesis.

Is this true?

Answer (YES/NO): NO